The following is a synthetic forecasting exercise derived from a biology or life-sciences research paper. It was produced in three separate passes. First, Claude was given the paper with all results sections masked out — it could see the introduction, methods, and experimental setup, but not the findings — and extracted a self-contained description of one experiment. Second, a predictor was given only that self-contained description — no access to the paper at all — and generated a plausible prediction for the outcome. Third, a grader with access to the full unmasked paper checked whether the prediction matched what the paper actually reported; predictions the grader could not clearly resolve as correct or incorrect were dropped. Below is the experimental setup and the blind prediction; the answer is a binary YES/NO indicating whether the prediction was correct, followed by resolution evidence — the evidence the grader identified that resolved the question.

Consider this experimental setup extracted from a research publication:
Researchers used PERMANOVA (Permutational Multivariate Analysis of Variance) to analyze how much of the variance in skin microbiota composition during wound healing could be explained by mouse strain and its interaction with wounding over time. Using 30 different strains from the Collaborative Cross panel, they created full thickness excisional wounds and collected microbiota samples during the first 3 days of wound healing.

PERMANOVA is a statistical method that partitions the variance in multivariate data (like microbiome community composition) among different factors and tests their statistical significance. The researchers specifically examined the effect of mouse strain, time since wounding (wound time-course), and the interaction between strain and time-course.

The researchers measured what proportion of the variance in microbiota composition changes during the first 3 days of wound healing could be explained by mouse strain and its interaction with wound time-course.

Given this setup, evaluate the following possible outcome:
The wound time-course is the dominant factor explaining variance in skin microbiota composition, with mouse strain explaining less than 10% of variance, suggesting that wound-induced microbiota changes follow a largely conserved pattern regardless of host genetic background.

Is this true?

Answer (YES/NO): NO